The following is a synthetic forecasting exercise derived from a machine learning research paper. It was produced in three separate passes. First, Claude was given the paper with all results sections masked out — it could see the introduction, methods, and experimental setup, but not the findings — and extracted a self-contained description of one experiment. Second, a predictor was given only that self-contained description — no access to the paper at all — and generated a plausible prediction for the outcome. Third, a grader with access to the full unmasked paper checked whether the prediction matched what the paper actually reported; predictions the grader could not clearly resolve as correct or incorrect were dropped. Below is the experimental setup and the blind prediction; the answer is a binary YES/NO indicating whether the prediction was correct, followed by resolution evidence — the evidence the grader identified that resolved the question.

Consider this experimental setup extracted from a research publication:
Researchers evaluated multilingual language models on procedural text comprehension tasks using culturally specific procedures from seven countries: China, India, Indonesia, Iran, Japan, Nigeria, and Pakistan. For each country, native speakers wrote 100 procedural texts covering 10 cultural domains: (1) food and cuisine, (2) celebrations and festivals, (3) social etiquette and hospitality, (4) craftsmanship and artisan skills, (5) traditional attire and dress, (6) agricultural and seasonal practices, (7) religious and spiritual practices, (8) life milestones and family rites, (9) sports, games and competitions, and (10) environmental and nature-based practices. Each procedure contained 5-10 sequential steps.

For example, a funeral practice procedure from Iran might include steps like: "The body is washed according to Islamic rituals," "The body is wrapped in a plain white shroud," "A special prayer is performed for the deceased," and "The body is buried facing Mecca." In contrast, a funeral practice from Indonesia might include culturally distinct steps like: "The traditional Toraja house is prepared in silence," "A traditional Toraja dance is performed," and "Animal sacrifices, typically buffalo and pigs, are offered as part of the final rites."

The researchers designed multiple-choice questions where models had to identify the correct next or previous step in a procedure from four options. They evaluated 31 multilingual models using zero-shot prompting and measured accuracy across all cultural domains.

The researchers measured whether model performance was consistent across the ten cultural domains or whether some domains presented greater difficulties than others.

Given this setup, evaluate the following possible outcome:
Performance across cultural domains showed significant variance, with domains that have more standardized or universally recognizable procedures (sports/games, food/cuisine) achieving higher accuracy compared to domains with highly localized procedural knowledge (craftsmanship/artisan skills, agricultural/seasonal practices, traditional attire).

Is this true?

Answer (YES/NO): NO